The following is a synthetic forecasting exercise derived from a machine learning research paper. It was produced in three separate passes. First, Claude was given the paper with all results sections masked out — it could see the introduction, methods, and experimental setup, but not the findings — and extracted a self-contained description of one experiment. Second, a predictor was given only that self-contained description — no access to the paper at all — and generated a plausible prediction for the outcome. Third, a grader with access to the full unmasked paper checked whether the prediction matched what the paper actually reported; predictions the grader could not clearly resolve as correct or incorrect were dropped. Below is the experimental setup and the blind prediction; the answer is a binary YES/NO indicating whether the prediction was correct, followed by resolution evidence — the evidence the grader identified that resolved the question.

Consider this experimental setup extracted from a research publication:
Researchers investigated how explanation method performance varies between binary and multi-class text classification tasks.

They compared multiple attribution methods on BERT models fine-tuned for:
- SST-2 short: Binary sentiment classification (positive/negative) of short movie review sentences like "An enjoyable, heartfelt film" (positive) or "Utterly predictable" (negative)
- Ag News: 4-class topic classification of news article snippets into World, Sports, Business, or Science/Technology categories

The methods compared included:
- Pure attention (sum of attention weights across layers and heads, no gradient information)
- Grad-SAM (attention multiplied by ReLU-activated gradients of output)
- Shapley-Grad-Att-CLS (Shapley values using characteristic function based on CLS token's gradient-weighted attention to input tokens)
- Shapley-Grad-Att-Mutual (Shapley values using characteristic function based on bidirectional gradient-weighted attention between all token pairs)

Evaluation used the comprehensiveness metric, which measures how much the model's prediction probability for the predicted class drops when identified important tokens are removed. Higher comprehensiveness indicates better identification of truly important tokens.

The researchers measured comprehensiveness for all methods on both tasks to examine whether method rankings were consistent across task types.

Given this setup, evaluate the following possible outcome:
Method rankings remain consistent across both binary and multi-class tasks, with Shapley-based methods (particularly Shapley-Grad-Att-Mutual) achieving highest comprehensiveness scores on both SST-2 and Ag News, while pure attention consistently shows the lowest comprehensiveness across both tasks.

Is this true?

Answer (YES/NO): NO